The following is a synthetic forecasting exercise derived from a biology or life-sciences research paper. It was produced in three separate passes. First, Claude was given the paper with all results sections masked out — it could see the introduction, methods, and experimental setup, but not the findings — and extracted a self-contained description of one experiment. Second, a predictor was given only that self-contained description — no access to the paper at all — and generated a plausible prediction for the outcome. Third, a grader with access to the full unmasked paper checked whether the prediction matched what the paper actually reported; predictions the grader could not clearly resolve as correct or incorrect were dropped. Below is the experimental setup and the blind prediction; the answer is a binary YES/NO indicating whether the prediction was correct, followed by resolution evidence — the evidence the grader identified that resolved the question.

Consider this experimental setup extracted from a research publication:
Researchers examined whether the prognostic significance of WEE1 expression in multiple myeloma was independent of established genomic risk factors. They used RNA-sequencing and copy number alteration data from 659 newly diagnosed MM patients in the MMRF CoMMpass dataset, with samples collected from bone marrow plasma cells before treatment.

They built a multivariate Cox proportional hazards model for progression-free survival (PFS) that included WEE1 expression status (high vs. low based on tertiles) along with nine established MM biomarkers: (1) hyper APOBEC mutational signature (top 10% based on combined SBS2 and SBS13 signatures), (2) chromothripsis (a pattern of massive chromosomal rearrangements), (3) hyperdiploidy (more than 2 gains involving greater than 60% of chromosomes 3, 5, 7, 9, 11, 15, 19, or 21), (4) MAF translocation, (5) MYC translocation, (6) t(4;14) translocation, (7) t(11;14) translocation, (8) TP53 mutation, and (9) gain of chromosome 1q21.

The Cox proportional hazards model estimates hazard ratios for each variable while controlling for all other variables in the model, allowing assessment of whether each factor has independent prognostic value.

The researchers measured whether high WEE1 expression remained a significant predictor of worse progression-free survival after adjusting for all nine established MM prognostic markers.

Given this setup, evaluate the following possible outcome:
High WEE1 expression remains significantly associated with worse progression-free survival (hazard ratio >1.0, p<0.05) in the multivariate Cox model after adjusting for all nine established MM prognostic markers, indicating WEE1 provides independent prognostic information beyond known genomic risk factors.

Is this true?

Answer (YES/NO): YES